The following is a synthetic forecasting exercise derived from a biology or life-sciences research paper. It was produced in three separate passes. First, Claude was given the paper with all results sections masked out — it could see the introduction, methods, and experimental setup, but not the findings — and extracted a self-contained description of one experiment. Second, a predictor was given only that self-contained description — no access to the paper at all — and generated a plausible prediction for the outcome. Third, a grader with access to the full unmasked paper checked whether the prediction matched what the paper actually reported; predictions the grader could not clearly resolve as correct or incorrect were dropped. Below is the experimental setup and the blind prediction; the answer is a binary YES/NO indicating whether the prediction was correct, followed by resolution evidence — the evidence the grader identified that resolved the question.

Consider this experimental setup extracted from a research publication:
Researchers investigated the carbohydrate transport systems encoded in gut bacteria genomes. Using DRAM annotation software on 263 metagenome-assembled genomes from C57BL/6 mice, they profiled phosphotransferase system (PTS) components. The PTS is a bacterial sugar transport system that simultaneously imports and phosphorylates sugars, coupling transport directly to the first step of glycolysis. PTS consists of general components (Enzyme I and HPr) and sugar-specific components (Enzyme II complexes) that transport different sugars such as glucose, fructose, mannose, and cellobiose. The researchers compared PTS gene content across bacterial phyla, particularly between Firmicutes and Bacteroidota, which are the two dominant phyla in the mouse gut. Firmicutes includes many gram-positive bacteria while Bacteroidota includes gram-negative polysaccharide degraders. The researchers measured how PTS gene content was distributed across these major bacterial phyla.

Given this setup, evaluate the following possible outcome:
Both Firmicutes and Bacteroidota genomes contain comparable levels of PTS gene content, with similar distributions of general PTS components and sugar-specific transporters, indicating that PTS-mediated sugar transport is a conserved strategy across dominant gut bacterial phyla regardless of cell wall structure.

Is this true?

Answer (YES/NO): NO